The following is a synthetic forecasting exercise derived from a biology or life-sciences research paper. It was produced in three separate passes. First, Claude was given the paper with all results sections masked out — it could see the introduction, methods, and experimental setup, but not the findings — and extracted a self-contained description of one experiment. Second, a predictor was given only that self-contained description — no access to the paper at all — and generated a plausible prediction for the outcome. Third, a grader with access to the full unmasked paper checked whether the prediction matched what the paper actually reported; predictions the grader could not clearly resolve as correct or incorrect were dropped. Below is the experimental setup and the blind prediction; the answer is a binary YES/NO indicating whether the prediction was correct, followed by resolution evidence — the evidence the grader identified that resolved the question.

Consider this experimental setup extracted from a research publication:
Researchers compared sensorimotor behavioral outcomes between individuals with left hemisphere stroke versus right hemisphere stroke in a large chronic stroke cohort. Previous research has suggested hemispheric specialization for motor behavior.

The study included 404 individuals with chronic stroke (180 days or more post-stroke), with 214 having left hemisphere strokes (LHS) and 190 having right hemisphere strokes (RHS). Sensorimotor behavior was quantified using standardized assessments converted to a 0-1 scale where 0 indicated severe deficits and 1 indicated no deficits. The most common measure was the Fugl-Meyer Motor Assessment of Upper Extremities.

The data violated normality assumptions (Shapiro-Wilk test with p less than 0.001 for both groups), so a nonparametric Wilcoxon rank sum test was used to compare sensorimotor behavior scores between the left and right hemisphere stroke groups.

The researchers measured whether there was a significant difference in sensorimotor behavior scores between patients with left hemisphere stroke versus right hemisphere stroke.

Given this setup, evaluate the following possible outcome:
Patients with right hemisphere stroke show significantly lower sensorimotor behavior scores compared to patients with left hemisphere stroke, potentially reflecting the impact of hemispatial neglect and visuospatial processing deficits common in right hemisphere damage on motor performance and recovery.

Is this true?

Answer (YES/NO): NO